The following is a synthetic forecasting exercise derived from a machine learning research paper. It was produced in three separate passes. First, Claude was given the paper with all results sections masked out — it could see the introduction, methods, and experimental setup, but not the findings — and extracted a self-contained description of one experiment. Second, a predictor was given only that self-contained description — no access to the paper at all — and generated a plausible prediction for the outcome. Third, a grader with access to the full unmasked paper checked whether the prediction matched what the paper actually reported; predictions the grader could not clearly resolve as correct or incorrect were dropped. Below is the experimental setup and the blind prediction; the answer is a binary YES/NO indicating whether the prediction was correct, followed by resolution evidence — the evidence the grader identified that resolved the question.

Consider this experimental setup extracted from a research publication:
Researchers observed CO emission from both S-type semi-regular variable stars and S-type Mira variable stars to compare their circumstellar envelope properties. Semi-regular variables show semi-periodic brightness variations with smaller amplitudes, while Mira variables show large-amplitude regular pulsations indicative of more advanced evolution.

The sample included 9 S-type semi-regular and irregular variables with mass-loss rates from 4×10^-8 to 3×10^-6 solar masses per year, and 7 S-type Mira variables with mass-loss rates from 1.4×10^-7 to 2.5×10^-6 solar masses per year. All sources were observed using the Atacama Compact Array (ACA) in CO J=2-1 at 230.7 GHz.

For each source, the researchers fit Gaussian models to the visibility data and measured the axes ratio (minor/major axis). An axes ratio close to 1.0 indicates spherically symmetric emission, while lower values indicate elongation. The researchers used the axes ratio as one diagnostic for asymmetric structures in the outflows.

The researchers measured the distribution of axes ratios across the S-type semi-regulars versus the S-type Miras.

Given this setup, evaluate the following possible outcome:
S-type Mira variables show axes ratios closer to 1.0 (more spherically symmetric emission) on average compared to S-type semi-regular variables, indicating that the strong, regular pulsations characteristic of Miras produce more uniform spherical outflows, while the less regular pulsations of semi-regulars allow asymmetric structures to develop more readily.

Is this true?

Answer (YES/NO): YES